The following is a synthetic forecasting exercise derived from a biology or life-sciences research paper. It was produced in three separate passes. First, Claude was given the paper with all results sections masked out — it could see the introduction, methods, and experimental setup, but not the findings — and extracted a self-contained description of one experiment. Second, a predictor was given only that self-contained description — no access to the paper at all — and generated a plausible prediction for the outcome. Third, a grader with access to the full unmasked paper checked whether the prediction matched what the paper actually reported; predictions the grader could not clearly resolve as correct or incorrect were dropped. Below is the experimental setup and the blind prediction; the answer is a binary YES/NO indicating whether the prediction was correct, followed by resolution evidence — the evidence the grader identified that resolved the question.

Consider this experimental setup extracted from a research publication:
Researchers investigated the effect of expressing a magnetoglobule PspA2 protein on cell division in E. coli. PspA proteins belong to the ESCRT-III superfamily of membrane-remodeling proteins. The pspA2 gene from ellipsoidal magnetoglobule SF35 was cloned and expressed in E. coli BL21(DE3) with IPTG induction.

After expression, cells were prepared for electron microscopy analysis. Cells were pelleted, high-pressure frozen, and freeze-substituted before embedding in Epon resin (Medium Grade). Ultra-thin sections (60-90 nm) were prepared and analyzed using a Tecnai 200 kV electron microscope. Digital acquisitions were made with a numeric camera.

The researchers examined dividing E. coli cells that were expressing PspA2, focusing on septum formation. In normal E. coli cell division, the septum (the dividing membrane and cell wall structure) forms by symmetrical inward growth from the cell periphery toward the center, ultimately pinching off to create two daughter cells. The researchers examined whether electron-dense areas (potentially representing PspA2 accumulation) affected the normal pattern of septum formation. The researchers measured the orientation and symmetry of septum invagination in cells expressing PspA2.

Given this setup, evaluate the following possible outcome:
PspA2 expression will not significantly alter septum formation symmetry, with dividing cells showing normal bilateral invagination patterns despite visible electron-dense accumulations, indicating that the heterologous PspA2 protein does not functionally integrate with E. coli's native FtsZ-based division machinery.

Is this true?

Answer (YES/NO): NO